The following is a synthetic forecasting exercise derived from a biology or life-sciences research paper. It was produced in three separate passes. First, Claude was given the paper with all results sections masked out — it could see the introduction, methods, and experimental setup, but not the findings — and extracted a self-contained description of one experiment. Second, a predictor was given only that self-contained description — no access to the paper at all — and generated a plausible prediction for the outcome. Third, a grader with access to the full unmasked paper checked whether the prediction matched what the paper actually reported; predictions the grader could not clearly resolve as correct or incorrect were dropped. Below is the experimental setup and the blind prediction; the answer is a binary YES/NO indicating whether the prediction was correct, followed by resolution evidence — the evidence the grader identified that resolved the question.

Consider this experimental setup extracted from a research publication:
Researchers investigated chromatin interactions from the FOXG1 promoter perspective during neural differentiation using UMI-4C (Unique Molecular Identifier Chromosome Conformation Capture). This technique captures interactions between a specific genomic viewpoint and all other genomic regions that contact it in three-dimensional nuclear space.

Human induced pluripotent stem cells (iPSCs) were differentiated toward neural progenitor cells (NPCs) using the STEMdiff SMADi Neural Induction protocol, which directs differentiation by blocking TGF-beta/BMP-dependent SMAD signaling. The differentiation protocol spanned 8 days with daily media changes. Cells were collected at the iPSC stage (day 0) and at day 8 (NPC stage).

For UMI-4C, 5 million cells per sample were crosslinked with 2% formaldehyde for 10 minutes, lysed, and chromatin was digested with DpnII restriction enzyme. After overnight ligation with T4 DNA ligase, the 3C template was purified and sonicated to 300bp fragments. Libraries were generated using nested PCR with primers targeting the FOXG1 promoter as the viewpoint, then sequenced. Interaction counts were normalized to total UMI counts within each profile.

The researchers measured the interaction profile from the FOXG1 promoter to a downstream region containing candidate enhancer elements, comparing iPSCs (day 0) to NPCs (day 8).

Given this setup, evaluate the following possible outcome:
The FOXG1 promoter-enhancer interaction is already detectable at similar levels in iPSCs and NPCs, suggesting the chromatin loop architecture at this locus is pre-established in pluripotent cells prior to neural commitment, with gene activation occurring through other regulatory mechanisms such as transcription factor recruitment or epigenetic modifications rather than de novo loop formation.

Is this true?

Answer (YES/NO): NO